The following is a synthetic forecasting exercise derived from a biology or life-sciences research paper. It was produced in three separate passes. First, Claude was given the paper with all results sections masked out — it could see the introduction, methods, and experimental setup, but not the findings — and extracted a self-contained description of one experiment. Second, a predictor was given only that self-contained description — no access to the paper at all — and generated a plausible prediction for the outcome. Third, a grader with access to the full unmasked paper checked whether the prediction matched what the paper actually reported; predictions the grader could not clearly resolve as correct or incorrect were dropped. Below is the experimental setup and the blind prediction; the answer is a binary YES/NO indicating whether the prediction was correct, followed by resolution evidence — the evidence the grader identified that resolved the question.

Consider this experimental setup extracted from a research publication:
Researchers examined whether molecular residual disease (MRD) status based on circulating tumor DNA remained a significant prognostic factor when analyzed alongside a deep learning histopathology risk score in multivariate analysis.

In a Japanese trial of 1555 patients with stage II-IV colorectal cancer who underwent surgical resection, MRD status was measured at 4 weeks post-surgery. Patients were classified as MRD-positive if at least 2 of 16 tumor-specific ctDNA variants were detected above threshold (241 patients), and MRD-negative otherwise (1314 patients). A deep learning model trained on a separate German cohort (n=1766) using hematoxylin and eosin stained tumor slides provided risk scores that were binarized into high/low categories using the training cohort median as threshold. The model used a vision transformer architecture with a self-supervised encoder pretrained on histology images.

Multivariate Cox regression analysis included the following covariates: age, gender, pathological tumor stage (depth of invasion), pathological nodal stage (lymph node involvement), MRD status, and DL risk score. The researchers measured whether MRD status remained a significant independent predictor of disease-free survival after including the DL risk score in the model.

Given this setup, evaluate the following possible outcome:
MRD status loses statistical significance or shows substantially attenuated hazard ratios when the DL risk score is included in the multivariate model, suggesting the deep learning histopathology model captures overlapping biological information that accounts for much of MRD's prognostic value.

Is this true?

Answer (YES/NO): NO